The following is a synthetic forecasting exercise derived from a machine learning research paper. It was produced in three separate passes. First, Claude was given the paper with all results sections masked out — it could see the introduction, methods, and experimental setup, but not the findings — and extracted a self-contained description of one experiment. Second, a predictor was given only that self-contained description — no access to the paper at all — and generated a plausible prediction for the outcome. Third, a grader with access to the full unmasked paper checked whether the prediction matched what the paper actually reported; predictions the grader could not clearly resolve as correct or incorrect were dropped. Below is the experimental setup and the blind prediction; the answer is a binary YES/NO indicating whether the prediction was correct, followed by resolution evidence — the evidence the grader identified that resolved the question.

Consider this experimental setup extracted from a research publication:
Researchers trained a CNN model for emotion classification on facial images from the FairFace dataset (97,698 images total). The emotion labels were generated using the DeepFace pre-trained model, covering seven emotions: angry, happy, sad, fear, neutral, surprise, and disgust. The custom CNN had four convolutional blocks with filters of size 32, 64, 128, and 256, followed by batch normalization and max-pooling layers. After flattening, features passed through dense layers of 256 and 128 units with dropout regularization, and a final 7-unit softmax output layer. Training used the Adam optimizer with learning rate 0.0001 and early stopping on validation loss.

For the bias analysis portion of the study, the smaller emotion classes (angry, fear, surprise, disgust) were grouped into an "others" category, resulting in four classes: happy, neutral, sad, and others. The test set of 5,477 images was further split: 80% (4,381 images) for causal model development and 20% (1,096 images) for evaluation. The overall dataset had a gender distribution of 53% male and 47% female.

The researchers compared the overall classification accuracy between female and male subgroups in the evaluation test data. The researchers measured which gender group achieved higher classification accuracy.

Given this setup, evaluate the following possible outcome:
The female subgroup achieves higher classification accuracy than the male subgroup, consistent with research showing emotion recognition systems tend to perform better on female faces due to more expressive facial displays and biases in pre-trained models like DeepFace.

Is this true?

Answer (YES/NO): YES